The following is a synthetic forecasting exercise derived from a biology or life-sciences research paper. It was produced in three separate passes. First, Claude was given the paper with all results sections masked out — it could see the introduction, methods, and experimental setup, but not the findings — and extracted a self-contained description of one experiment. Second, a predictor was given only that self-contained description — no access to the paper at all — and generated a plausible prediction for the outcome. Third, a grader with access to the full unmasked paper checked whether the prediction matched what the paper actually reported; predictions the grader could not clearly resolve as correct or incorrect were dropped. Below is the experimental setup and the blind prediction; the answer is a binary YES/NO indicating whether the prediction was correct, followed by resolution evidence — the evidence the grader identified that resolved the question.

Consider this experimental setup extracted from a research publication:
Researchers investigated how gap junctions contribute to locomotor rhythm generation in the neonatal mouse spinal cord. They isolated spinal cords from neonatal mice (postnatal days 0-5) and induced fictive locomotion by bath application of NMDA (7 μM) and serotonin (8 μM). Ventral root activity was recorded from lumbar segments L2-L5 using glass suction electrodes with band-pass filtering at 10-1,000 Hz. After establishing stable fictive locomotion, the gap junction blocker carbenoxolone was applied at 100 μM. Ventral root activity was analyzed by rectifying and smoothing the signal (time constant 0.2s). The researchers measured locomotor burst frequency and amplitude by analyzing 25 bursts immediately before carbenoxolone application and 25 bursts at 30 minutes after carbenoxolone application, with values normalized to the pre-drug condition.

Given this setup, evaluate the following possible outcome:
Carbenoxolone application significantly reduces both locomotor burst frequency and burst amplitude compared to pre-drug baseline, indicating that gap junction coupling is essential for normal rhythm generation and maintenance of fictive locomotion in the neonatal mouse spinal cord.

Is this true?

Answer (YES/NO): NO